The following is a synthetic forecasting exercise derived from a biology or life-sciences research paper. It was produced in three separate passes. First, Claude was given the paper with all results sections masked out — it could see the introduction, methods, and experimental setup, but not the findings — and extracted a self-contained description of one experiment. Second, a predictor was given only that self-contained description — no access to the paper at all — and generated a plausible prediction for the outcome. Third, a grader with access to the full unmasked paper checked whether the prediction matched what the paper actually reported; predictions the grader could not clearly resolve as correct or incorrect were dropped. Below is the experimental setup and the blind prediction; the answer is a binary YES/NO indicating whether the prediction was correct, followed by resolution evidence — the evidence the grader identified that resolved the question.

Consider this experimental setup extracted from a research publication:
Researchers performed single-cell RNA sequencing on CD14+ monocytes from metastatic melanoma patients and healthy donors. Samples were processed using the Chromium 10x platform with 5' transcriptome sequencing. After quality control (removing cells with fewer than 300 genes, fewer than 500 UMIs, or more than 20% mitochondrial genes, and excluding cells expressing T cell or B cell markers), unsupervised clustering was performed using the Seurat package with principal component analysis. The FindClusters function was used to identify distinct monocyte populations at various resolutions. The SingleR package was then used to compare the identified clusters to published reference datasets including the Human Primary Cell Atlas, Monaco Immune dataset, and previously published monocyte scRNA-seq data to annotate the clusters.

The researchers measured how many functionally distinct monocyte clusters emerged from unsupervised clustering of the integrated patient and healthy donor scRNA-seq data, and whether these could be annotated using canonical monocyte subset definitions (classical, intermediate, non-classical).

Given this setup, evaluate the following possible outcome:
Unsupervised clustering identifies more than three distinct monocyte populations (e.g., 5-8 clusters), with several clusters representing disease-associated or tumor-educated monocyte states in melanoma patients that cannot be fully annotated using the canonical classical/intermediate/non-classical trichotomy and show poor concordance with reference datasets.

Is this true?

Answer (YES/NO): NO